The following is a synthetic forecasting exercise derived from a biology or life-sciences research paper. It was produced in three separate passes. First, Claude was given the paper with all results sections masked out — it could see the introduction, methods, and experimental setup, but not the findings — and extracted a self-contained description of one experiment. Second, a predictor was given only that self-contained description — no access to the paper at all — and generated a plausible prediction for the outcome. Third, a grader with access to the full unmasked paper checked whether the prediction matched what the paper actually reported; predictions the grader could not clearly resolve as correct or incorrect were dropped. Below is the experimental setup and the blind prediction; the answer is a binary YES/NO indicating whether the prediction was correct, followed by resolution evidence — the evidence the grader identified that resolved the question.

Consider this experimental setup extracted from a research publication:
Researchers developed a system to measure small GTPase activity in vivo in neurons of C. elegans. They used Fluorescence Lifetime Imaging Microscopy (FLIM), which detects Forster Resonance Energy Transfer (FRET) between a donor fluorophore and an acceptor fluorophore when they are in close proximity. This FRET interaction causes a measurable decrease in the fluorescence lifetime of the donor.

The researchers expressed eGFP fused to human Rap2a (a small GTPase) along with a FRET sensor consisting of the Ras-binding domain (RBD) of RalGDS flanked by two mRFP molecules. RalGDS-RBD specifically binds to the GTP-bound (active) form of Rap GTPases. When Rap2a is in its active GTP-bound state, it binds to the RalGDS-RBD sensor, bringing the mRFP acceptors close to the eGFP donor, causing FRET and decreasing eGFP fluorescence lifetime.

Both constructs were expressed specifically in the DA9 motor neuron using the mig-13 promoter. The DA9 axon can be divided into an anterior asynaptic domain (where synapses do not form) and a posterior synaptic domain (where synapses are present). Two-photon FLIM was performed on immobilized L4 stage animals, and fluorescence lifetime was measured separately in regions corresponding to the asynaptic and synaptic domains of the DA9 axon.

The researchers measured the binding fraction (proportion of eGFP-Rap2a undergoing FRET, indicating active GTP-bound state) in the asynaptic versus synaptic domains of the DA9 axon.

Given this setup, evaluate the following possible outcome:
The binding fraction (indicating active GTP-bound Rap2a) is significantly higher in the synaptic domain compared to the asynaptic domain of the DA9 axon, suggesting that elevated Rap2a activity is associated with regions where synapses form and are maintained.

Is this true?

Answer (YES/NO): YES